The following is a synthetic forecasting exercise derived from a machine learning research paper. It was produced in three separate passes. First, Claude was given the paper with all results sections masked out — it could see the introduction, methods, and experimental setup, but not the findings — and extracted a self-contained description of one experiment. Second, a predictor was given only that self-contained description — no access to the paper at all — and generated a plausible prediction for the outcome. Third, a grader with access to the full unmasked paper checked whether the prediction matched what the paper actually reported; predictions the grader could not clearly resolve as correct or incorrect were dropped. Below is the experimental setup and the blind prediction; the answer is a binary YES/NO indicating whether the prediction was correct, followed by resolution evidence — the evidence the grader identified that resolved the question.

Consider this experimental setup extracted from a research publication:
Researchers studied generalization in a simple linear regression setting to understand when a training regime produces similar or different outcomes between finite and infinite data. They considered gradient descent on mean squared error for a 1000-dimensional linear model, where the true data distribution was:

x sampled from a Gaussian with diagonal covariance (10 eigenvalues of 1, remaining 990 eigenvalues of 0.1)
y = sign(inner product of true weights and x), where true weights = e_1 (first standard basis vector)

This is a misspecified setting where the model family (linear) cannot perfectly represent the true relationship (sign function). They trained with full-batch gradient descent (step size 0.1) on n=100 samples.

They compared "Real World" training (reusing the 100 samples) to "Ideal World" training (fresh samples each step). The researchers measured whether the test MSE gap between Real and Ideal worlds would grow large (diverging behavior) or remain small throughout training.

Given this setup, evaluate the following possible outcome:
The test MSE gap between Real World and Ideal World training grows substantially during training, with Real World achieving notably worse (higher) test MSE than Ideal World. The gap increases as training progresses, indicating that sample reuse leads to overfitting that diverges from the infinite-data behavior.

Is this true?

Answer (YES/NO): NO